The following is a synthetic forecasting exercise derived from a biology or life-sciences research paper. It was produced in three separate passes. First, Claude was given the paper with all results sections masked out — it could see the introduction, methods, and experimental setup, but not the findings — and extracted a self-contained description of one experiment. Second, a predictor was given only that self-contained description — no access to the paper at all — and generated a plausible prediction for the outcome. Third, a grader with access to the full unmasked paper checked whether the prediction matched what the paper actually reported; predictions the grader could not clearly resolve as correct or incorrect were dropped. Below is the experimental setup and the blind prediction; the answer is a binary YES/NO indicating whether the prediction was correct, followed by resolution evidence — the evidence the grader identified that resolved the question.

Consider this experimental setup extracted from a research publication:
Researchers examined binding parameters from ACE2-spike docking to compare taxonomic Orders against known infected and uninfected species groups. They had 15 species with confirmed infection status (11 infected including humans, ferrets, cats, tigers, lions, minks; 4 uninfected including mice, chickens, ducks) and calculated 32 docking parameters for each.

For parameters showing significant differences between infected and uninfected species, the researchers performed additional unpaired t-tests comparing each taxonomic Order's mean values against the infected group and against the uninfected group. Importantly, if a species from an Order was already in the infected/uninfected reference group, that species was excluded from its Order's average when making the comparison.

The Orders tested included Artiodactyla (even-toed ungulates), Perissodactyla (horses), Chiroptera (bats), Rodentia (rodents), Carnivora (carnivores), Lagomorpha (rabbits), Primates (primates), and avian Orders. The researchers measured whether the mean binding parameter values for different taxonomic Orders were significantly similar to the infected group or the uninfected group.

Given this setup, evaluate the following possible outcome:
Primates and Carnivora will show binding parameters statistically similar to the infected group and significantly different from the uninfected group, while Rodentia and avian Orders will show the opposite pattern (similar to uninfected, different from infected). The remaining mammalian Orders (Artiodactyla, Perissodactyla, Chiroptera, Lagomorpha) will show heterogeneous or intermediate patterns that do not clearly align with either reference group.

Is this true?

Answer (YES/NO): NO